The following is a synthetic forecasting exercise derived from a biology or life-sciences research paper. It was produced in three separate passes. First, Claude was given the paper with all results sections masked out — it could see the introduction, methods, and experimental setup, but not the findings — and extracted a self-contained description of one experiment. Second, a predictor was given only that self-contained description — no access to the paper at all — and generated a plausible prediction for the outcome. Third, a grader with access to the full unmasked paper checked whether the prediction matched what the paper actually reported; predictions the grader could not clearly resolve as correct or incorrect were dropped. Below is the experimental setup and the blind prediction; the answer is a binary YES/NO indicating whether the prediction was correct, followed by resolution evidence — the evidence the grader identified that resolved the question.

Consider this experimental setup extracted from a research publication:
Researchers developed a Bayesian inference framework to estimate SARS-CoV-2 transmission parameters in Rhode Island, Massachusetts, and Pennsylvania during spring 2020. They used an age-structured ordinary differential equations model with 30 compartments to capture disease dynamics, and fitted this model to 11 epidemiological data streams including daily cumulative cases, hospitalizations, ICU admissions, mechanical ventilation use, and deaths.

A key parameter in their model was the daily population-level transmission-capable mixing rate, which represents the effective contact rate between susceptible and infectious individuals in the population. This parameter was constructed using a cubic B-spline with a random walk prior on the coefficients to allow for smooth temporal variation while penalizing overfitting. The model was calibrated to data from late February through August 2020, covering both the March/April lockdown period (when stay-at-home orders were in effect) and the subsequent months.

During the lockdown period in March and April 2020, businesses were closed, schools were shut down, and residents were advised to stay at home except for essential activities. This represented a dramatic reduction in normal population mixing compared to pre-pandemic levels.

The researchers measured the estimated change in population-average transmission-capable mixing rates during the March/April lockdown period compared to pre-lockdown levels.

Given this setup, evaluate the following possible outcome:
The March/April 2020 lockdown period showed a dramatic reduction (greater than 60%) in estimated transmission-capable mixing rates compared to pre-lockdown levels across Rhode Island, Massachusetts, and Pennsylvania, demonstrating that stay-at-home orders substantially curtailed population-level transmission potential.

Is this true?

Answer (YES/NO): NO